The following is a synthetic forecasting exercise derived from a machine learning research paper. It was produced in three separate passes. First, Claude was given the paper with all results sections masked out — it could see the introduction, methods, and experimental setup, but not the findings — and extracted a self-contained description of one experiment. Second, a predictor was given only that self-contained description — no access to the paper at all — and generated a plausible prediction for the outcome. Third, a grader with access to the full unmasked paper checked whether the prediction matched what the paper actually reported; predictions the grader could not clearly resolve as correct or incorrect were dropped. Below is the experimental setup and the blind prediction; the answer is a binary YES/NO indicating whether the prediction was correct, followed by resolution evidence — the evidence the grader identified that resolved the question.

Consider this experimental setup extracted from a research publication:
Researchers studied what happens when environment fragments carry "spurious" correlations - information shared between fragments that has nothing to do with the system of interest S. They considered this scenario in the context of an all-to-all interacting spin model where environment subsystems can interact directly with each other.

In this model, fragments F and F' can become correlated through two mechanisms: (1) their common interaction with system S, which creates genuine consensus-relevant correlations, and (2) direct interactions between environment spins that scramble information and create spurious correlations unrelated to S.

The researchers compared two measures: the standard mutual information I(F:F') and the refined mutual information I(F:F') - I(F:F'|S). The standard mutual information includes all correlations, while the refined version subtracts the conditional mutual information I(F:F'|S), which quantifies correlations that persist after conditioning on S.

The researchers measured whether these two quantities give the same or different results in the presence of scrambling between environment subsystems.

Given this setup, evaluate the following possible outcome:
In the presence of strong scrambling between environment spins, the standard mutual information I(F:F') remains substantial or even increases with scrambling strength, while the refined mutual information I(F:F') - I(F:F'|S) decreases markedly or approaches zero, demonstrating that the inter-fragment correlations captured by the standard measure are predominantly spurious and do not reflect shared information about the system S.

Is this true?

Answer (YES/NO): YES